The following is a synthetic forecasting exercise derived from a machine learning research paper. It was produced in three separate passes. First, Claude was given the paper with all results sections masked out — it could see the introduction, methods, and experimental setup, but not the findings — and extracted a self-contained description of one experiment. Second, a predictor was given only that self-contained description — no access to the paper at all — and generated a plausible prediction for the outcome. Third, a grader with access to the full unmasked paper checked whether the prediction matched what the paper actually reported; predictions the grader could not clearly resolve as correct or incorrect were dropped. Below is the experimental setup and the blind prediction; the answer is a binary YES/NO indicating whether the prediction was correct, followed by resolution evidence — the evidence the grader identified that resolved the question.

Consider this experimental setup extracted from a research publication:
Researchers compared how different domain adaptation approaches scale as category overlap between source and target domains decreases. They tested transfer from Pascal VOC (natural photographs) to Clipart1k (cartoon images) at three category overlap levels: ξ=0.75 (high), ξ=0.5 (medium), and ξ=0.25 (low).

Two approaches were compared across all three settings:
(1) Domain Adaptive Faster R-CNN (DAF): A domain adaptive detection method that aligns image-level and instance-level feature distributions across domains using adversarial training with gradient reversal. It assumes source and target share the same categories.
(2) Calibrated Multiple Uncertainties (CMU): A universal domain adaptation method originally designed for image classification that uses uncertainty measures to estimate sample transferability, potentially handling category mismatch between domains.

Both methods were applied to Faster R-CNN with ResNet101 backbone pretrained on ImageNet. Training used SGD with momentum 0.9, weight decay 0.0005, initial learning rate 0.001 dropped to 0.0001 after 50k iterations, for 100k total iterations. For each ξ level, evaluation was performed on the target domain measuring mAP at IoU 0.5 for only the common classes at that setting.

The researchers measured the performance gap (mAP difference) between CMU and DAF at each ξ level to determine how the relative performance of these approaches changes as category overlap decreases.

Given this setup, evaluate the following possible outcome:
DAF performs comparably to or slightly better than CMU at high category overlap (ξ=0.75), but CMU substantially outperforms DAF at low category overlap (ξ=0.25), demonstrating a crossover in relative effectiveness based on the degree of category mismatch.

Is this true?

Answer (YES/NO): NO